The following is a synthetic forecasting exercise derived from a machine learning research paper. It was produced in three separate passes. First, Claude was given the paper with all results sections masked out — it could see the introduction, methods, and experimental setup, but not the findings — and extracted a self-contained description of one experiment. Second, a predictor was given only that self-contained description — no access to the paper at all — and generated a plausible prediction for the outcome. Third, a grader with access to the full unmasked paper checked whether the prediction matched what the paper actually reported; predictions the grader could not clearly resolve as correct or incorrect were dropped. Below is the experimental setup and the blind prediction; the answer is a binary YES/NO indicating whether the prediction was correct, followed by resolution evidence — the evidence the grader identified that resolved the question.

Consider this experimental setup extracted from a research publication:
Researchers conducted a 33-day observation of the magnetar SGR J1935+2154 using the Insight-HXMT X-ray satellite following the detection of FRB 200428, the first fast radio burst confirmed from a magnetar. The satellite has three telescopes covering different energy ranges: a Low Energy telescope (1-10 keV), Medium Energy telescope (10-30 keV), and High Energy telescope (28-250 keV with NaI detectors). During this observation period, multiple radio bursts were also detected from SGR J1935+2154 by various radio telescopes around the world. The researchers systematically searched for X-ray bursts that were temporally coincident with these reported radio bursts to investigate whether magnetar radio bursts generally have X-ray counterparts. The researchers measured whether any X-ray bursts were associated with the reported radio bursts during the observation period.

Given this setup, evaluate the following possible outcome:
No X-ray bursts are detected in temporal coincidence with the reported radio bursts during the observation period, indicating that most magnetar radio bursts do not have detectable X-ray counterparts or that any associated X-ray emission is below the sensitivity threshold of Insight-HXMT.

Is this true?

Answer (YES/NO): YES